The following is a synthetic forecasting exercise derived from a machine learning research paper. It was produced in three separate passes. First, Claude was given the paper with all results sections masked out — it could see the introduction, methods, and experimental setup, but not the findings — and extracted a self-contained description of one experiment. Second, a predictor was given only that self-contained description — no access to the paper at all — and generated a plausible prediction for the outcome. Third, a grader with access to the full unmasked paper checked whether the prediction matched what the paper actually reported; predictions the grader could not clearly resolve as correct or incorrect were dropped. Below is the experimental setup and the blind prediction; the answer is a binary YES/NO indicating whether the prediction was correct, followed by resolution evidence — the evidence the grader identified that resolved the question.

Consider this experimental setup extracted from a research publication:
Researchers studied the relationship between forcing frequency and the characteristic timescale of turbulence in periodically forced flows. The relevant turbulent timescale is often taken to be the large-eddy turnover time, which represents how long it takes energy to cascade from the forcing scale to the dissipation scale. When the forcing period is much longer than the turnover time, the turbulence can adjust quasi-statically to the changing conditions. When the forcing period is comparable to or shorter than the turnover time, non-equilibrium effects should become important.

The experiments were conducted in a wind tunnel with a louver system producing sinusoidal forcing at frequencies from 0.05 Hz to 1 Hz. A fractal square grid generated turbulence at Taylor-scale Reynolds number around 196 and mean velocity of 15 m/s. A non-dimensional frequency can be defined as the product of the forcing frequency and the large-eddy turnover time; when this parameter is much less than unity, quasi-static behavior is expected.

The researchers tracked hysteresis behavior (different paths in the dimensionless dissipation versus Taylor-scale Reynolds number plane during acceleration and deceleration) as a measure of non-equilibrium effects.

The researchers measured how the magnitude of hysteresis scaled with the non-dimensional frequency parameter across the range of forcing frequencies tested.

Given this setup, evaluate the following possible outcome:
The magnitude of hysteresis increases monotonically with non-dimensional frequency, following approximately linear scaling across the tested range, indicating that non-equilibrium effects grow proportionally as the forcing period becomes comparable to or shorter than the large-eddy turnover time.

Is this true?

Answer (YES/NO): YES